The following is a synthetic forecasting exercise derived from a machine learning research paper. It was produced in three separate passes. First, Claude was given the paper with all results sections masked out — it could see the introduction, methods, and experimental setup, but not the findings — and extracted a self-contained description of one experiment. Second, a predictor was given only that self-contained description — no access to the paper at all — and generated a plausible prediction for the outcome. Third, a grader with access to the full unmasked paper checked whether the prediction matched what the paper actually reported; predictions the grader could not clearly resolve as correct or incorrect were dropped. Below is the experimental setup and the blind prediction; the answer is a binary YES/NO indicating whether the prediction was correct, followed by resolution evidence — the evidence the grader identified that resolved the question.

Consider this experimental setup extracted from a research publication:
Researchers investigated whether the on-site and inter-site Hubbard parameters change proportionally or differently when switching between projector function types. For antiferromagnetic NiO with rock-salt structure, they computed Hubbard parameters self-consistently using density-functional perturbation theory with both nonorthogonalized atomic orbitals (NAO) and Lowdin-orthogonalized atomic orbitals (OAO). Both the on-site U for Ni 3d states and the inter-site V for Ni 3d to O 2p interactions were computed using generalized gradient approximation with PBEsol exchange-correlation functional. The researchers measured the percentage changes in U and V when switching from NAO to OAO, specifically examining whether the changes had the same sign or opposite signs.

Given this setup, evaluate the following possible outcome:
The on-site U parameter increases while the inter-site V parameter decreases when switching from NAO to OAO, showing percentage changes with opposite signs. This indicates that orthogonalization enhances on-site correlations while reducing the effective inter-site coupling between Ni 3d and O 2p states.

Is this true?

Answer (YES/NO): YES